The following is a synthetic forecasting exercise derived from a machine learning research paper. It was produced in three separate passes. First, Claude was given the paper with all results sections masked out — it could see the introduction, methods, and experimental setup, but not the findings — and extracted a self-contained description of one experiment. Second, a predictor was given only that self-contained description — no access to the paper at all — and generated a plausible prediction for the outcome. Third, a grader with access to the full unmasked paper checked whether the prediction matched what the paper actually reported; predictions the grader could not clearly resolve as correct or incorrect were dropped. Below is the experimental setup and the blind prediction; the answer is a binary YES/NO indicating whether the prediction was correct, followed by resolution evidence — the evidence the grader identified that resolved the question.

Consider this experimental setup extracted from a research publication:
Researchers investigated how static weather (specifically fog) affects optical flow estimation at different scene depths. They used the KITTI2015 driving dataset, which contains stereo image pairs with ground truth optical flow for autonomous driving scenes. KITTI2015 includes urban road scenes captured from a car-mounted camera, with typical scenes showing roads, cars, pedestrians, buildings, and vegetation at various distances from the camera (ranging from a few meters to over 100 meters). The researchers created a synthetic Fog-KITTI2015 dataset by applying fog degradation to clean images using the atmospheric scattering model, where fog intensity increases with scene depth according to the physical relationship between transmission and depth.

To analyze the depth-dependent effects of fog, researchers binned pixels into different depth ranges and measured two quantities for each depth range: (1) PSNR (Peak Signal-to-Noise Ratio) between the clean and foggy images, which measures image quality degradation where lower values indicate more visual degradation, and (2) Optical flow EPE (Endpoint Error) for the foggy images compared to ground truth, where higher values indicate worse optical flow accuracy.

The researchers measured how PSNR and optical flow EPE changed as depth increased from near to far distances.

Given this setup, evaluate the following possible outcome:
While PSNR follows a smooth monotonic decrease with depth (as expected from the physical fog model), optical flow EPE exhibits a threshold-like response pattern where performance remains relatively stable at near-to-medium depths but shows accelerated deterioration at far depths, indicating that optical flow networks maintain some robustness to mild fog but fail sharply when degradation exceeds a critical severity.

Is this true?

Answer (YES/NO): NO